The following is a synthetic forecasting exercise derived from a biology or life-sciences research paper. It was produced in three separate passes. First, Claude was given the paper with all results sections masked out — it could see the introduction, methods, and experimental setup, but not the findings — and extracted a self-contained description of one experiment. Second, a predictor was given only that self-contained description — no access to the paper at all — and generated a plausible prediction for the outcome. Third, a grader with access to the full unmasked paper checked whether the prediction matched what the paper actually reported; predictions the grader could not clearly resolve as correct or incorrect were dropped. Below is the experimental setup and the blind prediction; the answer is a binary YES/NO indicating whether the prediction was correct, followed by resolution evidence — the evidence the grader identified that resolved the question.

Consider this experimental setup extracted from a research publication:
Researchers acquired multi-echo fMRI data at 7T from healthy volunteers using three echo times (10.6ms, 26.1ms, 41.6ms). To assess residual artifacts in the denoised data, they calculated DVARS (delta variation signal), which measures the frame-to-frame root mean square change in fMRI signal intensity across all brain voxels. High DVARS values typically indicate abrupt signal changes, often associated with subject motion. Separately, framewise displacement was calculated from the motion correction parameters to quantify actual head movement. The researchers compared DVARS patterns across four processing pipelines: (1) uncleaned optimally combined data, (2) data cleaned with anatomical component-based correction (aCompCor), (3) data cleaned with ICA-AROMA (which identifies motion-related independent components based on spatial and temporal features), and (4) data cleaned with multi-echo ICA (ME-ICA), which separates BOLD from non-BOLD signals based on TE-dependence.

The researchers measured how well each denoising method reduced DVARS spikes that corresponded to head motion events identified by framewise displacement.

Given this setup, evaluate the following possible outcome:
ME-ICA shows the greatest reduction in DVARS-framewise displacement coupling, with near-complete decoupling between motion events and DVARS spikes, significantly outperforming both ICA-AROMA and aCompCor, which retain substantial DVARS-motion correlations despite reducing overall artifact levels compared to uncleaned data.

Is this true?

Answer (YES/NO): NO